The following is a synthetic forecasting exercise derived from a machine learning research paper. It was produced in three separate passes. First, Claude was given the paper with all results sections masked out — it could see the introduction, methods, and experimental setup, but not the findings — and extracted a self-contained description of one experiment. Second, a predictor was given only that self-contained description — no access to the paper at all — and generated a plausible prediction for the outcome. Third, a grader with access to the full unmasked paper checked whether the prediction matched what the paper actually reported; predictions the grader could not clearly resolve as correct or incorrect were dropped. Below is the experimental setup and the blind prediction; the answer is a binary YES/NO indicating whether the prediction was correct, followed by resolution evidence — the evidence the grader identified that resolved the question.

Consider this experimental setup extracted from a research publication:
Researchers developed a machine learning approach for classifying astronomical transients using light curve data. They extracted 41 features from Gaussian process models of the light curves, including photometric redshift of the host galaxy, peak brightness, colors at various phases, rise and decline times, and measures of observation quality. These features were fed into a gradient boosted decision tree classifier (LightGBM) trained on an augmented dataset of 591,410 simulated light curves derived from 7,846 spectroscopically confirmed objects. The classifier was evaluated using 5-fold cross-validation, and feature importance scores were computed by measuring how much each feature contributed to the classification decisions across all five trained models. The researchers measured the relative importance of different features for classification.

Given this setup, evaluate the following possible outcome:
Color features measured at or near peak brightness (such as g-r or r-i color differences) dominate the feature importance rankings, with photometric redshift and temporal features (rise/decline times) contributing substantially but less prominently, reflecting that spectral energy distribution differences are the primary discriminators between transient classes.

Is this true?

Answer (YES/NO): NO